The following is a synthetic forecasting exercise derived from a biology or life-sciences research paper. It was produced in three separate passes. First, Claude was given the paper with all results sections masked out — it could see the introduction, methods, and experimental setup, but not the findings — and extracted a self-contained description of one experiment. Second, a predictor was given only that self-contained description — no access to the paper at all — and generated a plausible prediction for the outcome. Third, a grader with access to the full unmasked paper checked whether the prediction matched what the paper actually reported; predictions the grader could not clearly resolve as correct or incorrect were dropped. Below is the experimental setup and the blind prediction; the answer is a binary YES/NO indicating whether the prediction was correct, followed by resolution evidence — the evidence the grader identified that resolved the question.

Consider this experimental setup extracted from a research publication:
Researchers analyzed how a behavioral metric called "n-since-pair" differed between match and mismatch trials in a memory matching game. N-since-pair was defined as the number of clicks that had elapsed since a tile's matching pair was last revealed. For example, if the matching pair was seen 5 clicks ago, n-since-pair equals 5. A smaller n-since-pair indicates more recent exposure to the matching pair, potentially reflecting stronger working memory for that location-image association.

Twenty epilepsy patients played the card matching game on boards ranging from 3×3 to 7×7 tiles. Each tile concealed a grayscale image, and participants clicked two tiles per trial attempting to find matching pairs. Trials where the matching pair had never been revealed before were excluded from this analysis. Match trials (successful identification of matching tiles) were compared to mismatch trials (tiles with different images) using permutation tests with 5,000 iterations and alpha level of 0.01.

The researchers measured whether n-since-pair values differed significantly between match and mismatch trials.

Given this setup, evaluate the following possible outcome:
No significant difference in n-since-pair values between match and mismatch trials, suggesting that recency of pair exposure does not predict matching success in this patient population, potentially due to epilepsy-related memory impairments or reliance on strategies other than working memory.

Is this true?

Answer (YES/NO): NO